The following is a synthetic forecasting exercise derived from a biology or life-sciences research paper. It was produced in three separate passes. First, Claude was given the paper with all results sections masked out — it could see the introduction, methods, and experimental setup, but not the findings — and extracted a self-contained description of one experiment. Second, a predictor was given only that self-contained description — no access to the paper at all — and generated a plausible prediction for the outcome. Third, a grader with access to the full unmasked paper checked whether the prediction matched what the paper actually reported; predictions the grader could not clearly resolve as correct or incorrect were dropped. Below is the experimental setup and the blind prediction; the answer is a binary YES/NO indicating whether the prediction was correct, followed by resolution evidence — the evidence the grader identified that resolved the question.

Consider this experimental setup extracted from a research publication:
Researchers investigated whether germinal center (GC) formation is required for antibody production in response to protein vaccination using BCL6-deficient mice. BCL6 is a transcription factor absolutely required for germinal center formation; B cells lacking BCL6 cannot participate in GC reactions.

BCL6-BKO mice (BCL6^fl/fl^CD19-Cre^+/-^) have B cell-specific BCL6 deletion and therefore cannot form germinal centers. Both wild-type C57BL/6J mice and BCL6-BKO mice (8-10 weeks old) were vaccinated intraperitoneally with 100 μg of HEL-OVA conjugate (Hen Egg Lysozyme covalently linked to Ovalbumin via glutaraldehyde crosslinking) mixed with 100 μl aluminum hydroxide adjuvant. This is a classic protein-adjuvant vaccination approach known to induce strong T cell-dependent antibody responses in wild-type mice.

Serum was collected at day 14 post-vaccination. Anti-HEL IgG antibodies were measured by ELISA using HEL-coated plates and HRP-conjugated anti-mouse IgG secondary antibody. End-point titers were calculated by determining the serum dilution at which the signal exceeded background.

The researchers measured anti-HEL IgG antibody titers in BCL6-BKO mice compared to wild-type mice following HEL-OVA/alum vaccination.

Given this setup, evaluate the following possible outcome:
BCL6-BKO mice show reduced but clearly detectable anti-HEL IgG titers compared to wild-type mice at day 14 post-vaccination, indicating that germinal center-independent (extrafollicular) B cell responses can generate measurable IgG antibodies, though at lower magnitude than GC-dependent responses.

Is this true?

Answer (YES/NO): YES